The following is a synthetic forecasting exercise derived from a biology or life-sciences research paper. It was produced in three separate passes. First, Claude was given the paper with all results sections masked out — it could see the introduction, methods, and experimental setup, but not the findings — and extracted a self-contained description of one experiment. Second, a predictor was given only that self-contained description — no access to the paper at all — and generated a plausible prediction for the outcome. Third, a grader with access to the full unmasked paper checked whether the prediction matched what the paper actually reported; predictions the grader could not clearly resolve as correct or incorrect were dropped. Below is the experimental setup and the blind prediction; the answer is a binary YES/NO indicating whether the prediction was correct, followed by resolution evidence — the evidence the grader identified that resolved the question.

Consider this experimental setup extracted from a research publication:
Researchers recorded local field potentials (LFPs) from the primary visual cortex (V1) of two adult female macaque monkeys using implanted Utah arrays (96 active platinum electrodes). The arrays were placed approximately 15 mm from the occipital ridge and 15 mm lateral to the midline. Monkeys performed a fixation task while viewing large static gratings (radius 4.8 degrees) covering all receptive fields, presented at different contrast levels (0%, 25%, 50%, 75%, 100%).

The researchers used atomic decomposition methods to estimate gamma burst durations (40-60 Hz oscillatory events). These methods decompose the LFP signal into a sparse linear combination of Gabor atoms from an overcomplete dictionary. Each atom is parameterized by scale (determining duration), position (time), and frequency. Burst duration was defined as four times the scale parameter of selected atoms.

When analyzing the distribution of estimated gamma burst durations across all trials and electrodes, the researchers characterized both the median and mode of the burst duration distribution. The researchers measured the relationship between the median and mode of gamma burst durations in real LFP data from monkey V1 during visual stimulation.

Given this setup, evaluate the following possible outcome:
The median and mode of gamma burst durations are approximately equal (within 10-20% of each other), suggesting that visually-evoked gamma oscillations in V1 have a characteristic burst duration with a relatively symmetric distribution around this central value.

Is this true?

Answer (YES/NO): NO